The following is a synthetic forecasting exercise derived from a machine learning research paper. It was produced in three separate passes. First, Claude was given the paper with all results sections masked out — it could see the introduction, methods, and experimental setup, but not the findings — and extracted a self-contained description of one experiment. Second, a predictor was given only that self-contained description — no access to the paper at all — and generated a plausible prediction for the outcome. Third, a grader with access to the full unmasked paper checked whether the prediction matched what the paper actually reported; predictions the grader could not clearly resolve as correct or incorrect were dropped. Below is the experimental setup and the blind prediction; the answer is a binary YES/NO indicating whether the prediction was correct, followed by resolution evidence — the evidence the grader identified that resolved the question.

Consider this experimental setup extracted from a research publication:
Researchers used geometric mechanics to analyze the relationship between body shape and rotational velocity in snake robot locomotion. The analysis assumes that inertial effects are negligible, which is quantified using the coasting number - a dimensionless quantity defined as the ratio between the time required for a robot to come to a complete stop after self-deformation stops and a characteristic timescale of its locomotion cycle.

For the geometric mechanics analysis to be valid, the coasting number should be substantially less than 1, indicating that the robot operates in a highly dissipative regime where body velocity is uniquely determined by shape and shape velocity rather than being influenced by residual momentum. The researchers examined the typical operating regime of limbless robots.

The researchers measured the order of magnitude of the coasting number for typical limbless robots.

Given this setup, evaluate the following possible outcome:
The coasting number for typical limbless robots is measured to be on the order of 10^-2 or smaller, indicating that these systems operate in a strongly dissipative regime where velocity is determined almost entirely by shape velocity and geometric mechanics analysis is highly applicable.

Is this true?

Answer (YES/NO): YES